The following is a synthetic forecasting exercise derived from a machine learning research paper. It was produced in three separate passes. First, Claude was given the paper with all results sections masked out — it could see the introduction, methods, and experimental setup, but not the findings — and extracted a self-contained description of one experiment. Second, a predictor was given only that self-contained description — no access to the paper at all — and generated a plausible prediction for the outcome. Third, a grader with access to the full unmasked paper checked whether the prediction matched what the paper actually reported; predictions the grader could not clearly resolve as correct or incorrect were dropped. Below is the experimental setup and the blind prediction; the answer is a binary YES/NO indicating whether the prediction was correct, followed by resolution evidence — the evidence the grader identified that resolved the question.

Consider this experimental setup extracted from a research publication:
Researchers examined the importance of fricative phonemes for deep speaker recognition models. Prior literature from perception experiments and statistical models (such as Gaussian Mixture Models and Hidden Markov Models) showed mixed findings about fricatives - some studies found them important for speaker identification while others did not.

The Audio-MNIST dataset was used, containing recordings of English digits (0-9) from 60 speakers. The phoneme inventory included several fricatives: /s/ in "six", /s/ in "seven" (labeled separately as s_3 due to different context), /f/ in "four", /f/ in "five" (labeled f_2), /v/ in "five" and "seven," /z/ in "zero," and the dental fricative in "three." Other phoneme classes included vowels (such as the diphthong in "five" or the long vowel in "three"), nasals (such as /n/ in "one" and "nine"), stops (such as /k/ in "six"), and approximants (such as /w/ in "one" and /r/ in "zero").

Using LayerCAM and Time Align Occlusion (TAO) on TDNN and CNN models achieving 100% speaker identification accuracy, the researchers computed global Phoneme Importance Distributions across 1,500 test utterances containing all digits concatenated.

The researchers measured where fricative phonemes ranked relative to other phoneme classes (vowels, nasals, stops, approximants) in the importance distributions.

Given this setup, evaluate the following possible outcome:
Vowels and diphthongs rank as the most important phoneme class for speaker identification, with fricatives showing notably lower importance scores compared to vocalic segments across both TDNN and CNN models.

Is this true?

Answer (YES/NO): YES